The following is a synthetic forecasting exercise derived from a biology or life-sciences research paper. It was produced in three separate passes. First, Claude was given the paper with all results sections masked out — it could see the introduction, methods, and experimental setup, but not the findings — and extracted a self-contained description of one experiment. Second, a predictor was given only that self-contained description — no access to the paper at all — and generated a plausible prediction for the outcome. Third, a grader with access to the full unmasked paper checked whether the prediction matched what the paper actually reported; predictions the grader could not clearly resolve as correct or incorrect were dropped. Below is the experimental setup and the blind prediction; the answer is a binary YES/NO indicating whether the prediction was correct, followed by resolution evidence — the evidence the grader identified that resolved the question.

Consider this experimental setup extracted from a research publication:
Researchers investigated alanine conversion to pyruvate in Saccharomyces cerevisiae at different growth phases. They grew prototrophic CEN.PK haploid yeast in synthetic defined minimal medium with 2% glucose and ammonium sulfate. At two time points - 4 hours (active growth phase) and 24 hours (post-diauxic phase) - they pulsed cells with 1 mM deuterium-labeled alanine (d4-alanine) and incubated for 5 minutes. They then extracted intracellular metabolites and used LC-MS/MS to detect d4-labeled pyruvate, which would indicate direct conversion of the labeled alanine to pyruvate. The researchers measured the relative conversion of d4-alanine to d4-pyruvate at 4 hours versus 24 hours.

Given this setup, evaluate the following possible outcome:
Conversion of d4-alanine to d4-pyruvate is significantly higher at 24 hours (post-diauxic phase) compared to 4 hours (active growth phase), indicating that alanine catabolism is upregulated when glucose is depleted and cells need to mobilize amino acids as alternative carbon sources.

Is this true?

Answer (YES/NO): YES